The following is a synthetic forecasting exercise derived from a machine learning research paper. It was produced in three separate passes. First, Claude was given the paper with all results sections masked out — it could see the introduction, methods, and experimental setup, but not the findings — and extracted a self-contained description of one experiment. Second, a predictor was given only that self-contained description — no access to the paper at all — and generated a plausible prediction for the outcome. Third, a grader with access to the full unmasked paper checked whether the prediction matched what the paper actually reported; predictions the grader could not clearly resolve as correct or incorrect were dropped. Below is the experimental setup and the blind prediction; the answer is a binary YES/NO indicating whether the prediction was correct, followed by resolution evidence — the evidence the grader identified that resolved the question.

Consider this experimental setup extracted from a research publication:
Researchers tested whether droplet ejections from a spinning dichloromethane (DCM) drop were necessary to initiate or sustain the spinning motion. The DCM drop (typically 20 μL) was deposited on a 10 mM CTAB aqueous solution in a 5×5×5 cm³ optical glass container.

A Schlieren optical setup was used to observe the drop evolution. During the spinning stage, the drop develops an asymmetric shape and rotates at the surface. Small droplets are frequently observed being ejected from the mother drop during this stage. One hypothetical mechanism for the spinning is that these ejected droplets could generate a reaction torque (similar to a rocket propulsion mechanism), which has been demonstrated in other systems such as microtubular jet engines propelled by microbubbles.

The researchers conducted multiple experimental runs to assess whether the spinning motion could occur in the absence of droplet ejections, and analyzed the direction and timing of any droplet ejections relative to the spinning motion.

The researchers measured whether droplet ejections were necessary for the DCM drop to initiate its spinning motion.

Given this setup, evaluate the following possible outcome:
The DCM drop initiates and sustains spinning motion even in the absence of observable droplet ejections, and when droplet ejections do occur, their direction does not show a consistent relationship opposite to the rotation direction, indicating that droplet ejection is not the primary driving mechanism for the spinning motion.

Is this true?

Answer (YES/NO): YES